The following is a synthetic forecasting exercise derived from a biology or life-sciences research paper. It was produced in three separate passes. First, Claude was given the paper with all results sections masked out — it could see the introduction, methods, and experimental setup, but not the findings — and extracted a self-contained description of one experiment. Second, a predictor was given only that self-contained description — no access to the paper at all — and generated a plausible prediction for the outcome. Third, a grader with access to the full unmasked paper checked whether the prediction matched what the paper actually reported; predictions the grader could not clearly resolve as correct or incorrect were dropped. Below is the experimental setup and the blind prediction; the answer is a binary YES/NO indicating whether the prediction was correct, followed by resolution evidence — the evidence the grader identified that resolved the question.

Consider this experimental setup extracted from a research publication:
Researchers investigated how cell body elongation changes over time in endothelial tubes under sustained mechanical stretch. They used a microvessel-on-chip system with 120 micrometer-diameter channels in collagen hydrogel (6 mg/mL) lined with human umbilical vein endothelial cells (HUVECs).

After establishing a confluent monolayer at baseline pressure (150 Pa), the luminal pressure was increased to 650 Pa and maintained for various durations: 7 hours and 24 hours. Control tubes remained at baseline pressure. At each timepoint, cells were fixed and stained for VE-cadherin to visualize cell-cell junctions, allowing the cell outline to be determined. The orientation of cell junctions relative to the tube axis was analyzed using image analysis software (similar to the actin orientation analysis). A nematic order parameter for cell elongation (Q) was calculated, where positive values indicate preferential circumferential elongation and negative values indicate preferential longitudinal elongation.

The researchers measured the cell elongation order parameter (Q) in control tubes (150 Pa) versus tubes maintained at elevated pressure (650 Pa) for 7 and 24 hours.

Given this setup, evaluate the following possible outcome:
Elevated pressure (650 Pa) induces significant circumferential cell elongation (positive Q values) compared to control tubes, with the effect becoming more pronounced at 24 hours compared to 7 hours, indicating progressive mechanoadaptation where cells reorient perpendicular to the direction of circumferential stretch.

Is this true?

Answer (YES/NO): NO